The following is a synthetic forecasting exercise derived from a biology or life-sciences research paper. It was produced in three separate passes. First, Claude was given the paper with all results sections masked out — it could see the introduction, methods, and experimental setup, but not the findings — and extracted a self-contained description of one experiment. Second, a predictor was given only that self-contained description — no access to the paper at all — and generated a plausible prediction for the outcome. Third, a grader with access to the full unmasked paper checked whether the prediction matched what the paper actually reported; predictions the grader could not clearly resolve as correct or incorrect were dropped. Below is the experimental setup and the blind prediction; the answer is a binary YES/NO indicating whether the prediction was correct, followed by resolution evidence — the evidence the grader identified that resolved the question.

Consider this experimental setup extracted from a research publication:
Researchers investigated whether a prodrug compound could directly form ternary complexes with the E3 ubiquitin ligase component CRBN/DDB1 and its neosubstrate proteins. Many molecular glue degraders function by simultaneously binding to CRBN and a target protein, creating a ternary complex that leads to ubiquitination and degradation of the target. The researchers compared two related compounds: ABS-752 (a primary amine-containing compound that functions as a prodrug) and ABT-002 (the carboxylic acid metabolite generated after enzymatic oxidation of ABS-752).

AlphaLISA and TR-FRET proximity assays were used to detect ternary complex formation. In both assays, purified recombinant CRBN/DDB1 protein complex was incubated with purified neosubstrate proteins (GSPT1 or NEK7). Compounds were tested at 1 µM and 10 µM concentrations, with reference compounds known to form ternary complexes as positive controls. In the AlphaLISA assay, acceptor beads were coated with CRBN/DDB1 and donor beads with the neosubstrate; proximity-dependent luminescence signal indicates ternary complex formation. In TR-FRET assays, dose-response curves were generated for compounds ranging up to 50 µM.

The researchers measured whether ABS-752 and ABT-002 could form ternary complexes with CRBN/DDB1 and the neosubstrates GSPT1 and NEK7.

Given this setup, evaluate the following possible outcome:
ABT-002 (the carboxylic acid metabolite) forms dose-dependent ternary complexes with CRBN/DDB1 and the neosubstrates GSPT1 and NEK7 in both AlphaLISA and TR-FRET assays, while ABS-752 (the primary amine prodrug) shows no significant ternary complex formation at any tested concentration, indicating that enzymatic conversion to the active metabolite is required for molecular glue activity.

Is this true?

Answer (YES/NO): YES